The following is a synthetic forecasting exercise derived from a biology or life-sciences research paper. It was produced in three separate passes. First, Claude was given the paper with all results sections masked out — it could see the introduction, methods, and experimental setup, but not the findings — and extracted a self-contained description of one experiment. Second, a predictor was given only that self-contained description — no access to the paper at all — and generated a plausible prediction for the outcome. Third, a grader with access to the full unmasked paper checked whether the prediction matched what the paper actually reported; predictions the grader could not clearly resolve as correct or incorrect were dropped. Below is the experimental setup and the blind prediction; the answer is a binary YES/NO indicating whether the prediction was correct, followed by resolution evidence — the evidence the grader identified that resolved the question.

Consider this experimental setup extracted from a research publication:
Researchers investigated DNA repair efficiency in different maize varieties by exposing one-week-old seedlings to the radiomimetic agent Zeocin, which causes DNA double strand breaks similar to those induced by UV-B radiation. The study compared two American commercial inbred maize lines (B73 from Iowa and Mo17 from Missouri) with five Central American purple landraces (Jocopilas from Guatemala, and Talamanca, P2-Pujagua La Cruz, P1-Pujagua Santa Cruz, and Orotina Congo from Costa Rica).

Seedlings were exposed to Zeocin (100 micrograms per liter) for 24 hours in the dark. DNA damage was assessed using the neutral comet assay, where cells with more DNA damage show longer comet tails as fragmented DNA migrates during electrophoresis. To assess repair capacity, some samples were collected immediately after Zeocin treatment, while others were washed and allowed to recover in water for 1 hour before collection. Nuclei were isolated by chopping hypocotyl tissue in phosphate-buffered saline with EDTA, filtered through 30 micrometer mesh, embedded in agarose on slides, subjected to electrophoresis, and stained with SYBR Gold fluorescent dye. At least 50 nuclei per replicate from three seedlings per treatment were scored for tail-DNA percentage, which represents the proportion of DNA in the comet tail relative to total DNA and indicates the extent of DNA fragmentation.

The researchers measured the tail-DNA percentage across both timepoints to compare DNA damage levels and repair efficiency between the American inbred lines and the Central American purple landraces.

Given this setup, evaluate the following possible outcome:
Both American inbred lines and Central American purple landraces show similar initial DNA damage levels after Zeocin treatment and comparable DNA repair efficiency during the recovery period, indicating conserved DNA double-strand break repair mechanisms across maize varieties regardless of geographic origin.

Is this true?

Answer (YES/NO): NO